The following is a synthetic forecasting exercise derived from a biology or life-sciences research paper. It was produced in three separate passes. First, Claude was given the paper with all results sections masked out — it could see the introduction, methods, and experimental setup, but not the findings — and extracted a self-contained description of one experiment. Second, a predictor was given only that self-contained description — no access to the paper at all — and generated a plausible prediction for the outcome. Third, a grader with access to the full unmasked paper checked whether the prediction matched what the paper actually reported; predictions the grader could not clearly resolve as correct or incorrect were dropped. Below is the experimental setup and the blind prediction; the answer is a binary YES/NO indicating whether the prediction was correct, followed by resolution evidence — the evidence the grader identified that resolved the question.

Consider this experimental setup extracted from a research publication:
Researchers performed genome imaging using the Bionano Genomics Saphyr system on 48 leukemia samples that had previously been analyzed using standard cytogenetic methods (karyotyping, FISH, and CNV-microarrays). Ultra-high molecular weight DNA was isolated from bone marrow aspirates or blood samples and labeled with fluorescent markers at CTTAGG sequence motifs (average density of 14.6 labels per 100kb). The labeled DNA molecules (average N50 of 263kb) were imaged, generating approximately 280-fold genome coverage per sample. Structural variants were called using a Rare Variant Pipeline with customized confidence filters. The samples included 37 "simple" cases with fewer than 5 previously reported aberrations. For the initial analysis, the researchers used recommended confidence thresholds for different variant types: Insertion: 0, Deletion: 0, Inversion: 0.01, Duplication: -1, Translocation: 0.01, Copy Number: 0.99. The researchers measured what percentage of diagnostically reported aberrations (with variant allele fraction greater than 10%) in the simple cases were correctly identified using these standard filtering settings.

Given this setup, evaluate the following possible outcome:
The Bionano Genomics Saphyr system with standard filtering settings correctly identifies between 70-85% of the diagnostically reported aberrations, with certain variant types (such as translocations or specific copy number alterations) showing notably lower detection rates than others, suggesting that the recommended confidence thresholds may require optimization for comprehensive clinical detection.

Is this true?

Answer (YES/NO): YES